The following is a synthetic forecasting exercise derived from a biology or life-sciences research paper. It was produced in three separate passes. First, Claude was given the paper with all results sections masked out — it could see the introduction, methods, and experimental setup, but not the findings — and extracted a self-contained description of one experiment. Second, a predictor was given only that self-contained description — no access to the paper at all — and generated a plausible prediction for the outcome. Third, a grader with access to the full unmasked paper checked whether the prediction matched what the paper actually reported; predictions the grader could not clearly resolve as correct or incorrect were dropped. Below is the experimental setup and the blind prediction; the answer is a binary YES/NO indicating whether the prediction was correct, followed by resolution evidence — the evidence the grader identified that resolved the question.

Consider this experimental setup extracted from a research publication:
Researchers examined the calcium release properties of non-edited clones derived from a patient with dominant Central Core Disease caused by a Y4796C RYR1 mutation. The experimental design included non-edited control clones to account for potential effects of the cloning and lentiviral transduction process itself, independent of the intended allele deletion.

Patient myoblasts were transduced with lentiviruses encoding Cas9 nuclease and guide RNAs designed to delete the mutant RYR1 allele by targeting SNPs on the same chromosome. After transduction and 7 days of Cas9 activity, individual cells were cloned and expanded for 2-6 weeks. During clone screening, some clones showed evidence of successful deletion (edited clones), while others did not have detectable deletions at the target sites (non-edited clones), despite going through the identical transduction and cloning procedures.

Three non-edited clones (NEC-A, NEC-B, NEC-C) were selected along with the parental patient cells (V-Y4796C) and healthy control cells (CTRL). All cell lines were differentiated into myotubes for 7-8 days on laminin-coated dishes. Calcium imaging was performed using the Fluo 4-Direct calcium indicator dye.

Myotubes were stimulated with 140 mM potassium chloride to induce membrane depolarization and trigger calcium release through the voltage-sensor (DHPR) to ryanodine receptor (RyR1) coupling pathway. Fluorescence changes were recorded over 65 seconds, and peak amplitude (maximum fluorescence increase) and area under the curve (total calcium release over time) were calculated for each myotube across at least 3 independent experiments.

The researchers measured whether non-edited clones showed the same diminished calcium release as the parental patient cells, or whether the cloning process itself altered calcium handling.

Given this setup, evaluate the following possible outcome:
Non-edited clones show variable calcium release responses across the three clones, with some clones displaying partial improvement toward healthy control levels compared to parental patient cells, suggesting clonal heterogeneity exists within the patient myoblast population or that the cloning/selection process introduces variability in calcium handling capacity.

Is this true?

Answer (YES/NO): NO